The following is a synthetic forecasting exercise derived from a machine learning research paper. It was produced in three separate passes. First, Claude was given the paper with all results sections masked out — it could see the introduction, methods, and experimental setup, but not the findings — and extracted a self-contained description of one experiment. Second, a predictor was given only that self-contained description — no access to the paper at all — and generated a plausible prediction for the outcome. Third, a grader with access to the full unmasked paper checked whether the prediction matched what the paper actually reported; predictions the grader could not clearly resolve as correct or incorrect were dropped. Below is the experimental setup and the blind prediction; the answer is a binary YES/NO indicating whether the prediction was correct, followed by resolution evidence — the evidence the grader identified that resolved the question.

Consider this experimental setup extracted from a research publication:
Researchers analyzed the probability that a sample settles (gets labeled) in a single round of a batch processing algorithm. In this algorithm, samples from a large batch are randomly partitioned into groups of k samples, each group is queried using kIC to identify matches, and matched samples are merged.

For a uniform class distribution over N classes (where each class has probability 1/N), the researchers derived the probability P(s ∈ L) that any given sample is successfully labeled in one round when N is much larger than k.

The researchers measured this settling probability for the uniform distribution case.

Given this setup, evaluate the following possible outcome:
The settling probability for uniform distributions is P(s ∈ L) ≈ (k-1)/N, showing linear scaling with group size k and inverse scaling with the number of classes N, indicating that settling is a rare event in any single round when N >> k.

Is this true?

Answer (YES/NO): NO